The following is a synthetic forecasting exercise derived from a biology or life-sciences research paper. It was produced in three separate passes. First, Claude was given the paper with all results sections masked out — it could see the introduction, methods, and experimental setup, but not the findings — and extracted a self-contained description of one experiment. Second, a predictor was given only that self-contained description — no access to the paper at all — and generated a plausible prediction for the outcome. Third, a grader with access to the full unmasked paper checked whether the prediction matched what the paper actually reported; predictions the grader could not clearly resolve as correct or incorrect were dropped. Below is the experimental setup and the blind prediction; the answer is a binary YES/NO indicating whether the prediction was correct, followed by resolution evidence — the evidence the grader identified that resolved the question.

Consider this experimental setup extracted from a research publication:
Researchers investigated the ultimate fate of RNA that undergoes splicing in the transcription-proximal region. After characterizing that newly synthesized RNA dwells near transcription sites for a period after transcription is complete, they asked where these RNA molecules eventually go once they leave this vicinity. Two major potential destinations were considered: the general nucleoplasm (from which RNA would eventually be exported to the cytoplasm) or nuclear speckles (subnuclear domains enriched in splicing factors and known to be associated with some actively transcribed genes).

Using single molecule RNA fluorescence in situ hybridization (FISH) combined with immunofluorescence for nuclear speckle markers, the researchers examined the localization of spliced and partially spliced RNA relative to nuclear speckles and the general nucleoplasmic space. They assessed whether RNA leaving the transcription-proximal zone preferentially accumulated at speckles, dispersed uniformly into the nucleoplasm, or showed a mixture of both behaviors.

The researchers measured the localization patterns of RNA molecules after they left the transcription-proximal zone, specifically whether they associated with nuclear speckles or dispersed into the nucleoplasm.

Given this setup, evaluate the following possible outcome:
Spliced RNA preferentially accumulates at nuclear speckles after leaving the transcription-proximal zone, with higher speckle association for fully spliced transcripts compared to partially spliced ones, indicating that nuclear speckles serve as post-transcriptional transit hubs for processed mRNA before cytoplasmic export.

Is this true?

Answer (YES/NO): NO